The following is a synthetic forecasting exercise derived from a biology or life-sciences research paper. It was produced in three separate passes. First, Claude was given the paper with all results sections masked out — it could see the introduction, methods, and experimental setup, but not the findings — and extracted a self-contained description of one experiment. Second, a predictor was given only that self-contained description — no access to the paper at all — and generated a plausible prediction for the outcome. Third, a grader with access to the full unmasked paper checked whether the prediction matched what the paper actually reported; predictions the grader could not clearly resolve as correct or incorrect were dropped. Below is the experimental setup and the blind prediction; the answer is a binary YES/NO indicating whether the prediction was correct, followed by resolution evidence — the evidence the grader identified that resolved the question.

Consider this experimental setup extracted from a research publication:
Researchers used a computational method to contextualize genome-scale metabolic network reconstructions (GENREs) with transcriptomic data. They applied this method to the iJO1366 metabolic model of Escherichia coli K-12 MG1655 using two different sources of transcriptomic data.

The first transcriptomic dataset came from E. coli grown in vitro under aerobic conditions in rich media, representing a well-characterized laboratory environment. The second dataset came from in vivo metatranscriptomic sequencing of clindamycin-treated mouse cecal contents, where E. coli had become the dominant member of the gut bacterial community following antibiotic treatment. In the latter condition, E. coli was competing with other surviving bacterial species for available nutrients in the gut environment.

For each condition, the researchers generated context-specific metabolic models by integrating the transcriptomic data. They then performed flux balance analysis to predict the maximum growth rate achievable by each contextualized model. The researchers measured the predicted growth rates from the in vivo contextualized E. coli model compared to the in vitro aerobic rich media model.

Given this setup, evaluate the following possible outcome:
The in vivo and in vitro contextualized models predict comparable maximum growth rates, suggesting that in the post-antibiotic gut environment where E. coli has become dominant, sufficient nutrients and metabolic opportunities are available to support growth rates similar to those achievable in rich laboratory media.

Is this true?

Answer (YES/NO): NO